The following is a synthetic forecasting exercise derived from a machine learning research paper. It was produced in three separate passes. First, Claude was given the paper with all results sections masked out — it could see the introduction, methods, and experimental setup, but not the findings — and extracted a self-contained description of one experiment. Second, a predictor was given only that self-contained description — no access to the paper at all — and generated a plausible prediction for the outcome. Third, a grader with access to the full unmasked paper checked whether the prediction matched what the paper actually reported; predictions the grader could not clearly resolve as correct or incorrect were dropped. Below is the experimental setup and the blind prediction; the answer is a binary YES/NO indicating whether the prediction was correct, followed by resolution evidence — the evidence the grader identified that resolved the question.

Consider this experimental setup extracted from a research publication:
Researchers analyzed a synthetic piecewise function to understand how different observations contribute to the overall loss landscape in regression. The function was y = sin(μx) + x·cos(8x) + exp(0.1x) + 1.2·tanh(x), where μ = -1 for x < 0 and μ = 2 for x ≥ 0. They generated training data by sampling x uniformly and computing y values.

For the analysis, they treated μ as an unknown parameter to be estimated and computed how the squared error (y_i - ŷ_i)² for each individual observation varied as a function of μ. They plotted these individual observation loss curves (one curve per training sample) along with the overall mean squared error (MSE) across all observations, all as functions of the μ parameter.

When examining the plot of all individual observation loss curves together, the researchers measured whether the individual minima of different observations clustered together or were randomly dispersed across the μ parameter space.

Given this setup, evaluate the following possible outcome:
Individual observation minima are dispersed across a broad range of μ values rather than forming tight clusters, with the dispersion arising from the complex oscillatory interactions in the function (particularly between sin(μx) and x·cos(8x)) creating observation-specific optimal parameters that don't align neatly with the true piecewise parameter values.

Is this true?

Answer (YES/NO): NO